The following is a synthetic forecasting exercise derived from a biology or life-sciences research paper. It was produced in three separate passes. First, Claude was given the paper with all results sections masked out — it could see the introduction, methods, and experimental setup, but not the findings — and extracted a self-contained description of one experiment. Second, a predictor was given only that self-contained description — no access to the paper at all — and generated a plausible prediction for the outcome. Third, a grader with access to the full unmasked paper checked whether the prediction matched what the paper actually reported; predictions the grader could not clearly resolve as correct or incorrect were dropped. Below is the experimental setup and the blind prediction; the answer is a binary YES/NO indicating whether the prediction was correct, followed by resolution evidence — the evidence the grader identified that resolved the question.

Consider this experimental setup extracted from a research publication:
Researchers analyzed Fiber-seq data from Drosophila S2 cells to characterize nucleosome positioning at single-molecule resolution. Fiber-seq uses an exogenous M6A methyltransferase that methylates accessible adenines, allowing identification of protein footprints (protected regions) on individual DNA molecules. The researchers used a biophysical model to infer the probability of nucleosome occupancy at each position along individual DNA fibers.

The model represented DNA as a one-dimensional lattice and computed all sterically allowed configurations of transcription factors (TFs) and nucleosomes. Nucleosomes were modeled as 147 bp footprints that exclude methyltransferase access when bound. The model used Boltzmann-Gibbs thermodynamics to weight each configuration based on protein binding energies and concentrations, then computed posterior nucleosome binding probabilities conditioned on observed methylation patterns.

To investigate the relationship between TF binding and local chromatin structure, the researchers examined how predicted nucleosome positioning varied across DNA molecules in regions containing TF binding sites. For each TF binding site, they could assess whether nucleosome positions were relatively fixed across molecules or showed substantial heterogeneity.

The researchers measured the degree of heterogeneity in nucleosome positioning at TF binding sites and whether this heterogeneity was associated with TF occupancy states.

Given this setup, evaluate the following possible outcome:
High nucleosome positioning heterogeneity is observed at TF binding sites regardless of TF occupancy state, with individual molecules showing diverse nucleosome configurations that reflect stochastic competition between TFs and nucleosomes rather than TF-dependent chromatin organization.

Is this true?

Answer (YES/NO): NO